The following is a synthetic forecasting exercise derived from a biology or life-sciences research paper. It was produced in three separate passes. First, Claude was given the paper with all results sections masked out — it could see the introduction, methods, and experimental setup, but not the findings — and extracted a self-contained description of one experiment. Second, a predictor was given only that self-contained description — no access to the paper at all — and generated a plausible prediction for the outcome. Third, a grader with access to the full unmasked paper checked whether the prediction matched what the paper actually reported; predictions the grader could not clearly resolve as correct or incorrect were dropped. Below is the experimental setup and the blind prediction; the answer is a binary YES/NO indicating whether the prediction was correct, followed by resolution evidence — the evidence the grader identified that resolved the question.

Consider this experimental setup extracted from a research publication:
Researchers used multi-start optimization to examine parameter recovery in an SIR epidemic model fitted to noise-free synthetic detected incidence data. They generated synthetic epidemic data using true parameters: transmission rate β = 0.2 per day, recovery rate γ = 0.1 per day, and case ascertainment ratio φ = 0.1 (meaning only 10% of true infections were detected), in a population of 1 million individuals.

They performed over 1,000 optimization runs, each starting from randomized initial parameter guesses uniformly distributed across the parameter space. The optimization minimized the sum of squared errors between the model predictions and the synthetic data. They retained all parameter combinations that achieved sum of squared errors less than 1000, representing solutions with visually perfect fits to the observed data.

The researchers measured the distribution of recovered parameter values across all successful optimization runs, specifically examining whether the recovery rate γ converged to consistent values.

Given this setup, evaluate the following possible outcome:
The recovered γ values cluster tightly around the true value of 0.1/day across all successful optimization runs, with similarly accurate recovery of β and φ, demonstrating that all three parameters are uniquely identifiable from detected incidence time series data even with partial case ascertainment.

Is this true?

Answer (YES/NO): NO